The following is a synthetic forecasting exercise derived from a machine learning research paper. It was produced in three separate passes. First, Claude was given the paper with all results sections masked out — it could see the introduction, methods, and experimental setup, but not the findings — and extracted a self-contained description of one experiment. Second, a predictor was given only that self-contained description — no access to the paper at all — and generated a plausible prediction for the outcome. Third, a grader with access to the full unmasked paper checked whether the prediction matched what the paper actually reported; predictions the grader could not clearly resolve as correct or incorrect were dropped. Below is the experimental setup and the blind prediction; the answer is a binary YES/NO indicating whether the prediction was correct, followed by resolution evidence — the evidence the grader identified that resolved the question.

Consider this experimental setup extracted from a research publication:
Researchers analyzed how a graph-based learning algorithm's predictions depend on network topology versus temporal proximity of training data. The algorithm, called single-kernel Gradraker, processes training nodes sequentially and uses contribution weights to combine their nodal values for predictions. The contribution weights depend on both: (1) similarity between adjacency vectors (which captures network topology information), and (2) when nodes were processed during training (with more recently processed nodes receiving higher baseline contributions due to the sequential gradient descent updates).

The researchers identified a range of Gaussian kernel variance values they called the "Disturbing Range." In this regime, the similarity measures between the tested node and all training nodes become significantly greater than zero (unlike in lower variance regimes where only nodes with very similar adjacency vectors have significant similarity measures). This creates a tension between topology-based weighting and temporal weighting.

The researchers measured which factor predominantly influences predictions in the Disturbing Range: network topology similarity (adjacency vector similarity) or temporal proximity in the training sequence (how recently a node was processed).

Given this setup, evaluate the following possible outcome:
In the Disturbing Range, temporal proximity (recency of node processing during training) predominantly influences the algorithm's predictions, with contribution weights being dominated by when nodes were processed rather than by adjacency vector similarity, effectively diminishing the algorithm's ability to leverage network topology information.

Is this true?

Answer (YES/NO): YES